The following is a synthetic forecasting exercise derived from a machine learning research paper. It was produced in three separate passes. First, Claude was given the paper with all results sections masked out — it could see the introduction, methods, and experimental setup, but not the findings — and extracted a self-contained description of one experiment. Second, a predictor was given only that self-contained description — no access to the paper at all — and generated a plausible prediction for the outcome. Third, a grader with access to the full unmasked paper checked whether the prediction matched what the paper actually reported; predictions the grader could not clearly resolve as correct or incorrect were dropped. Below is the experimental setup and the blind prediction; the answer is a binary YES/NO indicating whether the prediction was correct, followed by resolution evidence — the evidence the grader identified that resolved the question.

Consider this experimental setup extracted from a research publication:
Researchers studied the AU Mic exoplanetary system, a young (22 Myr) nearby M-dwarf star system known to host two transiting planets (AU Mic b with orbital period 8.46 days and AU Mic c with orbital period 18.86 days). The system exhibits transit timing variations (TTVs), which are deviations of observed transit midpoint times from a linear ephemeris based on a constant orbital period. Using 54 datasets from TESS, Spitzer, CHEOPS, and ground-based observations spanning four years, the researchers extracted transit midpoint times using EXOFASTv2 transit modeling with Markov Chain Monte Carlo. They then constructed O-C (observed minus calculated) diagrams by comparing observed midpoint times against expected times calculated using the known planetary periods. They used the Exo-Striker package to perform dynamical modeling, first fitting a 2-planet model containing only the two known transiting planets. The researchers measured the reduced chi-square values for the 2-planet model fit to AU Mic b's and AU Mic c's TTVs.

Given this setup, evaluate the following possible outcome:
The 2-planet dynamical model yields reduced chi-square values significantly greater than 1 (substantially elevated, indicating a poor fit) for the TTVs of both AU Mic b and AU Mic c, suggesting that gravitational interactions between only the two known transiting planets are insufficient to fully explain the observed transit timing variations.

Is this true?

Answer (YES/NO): YES